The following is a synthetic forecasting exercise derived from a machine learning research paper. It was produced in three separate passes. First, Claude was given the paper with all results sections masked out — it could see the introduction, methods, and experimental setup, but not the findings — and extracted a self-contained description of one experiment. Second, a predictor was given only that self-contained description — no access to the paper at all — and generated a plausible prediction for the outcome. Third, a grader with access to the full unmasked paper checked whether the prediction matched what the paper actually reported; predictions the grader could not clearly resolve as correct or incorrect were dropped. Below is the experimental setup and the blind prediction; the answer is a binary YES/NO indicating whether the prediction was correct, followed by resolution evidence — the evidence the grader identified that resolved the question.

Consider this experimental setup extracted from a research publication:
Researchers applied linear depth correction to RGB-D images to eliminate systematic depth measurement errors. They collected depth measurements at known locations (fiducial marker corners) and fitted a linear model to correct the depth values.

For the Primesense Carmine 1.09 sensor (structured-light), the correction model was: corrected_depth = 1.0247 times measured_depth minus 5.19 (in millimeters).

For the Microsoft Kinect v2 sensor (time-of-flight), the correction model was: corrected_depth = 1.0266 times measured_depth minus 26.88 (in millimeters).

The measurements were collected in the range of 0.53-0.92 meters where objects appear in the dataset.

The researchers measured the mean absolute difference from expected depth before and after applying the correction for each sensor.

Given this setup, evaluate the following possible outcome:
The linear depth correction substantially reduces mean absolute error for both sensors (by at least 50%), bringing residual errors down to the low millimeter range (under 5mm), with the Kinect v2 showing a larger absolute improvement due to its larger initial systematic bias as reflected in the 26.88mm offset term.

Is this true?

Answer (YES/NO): NO